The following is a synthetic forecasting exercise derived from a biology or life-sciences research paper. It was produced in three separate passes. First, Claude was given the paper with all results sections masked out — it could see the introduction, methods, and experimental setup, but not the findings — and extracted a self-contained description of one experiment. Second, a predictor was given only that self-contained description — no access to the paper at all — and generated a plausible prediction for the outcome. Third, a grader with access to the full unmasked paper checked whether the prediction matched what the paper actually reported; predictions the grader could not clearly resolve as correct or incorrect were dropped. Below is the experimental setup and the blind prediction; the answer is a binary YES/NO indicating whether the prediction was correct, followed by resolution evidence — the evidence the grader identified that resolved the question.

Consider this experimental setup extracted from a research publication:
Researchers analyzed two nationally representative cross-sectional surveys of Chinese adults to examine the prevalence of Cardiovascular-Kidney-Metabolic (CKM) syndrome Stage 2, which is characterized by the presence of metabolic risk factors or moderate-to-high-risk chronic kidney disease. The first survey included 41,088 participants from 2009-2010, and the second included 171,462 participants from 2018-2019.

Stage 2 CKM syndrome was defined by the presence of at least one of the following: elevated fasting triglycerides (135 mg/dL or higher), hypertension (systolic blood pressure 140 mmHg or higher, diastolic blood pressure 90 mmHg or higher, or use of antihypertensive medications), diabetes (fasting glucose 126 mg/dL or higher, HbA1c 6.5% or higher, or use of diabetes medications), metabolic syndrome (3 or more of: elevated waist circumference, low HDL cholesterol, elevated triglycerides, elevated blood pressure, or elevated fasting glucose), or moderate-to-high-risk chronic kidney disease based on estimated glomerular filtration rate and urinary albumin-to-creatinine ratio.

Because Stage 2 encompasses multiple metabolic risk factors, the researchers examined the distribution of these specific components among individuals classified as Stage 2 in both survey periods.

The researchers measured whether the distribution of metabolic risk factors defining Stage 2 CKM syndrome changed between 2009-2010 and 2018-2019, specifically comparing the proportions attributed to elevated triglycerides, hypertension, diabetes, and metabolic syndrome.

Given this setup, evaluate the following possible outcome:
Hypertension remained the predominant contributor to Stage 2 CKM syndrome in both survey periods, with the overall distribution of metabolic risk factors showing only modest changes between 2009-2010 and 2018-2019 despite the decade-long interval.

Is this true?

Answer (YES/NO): NO